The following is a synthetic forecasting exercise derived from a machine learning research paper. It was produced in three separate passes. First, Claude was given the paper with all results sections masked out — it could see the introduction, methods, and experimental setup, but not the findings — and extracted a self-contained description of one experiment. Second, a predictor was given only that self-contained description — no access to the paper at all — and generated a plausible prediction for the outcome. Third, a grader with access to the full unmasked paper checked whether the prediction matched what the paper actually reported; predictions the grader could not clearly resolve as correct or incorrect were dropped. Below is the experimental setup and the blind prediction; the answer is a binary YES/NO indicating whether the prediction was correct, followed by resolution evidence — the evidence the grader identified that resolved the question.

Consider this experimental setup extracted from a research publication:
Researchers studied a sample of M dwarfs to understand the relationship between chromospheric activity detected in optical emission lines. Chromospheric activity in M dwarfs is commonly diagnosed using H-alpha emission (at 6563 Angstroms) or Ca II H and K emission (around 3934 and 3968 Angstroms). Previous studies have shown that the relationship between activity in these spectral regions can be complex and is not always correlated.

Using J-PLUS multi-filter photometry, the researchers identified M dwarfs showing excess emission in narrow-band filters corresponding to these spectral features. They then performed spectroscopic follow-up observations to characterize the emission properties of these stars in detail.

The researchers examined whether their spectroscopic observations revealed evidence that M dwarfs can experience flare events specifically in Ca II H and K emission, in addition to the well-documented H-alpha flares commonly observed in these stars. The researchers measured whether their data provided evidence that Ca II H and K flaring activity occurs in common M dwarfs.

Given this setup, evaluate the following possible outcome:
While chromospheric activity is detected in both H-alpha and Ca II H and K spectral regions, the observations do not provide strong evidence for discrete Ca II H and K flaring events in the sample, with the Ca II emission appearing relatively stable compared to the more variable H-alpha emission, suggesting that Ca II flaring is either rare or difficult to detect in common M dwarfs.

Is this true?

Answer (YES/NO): NO